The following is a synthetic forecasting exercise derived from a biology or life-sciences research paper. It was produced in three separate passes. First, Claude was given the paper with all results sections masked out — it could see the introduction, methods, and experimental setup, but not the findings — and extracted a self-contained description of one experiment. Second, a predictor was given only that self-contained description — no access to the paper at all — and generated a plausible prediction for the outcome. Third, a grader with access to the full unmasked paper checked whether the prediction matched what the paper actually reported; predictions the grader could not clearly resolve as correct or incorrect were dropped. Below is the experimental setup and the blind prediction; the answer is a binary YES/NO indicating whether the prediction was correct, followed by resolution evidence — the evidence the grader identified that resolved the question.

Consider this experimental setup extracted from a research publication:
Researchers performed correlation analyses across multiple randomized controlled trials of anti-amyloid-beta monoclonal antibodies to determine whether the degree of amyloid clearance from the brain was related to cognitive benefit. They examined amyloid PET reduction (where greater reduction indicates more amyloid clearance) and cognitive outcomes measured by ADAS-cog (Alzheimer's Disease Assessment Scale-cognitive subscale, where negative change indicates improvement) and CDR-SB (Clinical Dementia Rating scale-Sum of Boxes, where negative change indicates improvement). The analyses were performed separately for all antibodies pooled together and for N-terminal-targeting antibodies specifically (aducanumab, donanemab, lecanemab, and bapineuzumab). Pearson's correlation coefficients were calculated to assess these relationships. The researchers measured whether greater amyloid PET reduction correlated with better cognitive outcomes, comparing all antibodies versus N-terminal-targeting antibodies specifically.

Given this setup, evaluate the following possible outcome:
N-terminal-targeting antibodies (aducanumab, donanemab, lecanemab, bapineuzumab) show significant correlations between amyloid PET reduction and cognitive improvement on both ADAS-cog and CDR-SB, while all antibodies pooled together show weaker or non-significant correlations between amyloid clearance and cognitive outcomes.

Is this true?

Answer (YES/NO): YES